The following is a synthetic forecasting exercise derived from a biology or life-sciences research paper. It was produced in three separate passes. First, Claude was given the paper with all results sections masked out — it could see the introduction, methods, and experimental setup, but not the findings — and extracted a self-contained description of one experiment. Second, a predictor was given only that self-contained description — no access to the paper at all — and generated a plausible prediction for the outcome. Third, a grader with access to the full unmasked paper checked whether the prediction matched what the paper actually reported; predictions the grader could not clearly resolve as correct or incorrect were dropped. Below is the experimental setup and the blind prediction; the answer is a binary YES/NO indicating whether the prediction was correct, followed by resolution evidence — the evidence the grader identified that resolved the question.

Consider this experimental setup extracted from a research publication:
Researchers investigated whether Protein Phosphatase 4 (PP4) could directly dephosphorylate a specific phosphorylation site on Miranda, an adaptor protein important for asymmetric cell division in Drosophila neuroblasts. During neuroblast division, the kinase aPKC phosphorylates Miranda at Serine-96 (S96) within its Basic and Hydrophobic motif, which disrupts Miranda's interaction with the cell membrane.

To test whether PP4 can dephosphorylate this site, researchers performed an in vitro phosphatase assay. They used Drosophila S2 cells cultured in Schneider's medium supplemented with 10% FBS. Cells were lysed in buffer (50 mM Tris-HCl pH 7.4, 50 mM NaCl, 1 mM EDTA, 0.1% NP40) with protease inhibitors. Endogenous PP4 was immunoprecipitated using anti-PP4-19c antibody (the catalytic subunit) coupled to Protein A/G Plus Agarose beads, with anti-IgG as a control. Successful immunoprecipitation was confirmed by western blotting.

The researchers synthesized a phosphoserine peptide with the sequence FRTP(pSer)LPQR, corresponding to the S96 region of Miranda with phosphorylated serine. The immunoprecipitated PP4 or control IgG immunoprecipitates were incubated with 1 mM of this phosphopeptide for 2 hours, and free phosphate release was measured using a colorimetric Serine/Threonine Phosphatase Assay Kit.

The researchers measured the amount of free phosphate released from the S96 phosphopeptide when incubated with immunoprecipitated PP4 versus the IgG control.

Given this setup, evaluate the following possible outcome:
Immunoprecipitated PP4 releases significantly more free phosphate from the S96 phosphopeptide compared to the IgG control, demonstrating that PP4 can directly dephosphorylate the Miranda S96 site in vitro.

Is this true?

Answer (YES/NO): YES